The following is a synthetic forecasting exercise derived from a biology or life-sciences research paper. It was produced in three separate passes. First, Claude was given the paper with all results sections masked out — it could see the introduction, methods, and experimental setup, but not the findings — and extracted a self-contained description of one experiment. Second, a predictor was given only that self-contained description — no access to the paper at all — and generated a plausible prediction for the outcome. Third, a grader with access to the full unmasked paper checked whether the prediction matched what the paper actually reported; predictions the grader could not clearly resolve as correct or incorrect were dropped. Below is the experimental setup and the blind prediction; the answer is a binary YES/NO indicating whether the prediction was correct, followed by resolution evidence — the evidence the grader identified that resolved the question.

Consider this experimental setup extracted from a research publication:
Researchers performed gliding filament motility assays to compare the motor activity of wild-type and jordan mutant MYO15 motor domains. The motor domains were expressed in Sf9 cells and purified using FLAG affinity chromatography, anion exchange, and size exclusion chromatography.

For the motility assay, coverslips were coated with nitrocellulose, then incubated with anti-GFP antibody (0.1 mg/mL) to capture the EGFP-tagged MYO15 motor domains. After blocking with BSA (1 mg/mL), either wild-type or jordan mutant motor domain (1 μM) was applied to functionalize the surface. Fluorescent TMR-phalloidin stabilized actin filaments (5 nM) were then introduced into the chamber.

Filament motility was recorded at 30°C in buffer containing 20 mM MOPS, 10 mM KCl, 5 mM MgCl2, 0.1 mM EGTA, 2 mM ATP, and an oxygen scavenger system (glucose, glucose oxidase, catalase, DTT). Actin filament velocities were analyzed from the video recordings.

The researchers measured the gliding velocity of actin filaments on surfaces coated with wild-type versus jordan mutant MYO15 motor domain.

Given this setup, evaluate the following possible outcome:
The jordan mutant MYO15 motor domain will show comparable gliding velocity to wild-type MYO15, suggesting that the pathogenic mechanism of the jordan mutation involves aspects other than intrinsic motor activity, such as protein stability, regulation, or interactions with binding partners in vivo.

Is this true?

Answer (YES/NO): NO